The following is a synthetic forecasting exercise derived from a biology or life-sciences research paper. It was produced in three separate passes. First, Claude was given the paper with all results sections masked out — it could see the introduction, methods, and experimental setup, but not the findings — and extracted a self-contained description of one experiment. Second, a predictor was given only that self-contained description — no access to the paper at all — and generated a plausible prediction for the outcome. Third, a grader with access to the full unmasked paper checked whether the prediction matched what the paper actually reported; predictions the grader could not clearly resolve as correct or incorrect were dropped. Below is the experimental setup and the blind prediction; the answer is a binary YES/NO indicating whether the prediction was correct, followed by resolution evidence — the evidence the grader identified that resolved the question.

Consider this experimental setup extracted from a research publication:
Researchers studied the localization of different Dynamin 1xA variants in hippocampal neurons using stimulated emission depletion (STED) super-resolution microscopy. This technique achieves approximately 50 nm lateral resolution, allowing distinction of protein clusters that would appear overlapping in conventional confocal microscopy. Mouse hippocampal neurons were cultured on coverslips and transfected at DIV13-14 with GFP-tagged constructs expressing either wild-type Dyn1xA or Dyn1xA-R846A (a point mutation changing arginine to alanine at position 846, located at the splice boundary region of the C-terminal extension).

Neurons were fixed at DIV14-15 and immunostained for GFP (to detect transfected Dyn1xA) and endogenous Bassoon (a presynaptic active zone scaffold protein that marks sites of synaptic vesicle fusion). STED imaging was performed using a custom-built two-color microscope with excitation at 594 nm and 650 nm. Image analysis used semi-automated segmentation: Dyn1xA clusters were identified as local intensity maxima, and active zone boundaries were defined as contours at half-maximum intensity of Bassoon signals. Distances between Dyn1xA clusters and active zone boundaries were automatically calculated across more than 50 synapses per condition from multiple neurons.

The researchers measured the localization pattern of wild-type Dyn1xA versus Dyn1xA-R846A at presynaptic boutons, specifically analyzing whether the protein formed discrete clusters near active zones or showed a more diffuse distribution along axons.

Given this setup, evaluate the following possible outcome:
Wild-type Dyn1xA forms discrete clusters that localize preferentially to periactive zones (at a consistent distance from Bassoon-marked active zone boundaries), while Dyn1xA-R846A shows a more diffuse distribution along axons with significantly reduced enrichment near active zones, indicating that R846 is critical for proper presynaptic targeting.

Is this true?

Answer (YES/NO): YES